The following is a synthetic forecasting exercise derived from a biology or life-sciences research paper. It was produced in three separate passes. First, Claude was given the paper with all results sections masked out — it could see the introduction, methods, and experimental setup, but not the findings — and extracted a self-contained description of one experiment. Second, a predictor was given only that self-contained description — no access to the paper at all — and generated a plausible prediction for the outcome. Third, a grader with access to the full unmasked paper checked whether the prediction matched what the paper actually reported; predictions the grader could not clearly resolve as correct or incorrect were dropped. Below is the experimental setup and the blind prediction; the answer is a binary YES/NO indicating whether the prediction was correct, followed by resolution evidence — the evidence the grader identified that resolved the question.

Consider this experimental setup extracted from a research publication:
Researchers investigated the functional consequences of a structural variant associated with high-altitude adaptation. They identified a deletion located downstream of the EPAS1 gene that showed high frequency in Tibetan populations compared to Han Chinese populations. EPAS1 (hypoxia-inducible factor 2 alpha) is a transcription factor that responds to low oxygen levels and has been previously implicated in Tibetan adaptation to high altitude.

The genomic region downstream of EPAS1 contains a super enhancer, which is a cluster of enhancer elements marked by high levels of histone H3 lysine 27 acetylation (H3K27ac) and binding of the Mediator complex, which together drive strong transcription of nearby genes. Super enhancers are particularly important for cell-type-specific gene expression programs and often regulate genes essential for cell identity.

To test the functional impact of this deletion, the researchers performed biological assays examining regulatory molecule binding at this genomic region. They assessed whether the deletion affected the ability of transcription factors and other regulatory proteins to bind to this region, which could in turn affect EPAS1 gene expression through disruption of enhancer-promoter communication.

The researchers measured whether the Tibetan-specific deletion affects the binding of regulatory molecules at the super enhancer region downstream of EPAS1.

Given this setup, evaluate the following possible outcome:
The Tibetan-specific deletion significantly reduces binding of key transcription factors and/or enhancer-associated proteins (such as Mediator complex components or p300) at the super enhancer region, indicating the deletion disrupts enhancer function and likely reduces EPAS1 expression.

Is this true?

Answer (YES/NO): YES